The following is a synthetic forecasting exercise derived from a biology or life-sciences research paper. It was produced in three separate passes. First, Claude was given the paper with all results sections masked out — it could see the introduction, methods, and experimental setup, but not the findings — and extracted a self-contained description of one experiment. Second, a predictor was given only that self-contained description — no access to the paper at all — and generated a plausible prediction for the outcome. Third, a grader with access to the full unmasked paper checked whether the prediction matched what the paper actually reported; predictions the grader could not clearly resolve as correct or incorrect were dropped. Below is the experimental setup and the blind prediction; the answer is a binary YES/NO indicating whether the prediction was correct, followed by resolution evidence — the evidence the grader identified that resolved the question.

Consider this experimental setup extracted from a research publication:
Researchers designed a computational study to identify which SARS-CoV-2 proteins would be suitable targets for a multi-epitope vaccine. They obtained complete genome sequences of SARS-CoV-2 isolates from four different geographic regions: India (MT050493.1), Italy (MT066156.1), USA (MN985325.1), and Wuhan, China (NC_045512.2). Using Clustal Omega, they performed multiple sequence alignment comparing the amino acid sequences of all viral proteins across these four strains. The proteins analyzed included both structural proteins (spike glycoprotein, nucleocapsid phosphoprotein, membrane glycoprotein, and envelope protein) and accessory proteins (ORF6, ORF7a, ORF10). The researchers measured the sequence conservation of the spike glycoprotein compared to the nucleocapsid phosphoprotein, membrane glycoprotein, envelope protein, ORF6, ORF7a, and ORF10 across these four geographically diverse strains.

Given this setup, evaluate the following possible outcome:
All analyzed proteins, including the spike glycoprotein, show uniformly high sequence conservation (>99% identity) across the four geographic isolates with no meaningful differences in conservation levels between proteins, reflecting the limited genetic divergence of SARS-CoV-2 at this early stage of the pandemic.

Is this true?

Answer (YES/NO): NO